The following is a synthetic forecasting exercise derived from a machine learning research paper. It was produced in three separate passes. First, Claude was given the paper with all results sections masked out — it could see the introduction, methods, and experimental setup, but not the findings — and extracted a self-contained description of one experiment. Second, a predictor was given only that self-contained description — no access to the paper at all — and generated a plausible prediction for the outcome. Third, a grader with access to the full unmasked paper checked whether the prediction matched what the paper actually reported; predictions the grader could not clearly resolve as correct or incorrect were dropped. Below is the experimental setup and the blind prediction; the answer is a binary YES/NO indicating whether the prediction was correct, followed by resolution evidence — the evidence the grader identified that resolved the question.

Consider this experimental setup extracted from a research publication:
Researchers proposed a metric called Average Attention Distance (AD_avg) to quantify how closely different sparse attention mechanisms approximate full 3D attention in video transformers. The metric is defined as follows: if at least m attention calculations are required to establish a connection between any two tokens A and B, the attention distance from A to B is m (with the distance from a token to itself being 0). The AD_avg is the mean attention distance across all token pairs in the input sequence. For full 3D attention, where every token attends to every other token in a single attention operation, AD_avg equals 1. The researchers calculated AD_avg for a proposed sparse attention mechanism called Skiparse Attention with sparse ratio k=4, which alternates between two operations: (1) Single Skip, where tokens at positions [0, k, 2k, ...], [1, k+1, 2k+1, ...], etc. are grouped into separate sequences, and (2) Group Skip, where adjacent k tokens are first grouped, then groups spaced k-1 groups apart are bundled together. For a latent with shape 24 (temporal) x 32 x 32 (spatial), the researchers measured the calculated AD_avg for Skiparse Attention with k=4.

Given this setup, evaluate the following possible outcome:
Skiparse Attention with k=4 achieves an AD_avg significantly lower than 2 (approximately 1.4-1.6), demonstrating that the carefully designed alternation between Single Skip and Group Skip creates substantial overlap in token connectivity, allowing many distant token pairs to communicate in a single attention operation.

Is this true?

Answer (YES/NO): YES